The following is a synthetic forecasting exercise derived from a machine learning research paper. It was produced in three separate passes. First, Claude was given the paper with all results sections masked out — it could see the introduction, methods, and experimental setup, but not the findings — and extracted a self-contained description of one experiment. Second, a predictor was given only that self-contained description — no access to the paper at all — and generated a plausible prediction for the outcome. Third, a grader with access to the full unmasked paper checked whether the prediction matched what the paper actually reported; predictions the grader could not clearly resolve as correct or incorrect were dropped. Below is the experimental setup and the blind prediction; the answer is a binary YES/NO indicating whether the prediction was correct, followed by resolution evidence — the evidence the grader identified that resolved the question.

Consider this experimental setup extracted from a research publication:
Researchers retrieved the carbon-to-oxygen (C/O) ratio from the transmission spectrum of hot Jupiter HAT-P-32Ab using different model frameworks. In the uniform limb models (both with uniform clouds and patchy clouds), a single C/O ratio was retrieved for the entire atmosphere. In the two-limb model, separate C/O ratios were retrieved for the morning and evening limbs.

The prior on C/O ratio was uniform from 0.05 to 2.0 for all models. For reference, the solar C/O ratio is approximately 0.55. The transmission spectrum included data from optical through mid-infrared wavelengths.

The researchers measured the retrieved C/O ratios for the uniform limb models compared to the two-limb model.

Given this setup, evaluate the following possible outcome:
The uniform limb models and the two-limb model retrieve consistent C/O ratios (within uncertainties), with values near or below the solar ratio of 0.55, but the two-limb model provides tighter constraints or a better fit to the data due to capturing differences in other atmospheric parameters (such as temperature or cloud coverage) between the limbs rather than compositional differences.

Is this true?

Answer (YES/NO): NO